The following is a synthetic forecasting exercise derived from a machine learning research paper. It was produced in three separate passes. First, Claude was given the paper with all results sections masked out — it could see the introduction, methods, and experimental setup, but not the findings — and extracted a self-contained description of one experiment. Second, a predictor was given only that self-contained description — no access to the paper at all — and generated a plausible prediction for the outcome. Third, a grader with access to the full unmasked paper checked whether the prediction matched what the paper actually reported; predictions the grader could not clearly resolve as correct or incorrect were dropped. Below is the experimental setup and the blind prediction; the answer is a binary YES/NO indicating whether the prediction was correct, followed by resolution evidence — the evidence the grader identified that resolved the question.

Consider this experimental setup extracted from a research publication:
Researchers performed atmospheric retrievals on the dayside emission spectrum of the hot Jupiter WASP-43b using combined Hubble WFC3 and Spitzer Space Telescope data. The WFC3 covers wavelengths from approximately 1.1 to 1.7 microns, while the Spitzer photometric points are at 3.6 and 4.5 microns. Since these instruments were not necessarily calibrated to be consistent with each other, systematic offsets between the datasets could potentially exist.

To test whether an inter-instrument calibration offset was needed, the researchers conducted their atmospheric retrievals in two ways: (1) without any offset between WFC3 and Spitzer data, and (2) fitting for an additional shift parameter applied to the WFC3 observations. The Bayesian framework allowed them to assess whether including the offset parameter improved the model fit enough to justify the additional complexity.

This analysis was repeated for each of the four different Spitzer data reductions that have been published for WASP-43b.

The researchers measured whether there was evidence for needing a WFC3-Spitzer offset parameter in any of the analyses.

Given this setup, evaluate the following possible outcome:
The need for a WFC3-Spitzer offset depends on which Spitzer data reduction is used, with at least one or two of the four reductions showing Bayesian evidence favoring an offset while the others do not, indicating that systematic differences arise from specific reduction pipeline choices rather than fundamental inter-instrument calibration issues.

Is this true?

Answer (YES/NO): NO